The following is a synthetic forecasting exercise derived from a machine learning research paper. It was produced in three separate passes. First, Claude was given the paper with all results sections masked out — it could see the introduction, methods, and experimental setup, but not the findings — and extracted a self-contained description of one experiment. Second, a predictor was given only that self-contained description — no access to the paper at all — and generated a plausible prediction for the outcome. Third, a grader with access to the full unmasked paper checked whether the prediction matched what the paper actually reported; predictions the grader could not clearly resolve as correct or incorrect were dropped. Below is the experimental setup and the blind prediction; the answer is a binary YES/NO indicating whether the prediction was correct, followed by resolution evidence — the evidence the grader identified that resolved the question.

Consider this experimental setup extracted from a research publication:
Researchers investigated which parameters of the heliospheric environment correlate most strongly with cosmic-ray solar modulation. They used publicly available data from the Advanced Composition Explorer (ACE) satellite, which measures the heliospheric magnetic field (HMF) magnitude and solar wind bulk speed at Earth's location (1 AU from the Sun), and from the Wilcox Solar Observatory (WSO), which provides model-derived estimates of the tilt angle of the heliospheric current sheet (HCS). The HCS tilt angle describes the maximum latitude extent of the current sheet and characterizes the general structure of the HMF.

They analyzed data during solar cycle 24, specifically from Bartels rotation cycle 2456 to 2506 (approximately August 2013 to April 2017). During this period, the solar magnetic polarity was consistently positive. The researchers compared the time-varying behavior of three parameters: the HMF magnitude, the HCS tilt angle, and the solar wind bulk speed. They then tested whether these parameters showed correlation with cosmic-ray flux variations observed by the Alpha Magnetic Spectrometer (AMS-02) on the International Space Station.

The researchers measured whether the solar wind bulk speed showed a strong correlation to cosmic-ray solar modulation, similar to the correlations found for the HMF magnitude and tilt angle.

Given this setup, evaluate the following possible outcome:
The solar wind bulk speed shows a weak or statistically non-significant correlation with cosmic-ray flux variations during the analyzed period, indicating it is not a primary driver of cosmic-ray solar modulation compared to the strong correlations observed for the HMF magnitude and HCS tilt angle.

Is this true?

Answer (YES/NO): YES